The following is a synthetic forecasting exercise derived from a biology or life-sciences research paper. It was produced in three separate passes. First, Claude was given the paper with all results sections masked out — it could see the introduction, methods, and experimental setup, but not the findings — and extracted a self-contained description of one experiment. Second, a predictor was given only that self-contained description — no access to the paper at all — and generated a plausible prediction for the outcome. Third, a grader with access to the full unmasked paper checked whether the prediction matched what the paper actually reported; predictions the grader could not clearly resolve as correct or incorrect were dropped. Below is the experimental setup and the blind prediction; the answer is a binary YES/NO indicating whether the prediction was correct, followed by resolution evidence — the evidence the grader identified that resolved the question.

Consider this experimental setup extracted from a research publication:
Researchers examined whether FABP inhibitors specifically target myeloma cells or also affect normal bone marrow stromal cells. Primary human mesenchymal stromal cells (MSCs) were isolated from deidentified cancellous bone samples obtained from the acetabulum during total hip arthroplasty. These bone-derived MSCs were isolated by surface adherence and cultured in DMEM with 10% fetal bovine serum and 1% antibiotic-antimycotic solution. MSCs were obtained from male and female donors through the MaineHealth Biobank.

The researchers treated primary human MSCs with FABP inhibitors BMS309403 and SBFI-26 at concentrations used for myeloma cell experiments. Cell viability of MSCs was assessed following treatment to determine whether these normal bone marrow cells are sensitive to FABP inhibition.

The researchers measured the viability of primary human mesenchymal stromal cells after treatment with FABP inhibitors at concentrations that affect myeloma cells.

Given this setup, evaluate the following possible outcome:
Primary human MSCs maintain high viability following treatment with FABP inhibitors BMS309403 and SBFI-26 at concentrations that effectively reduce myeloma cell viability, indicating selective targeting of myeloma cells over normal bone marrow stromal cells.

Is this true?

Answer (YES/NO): YES